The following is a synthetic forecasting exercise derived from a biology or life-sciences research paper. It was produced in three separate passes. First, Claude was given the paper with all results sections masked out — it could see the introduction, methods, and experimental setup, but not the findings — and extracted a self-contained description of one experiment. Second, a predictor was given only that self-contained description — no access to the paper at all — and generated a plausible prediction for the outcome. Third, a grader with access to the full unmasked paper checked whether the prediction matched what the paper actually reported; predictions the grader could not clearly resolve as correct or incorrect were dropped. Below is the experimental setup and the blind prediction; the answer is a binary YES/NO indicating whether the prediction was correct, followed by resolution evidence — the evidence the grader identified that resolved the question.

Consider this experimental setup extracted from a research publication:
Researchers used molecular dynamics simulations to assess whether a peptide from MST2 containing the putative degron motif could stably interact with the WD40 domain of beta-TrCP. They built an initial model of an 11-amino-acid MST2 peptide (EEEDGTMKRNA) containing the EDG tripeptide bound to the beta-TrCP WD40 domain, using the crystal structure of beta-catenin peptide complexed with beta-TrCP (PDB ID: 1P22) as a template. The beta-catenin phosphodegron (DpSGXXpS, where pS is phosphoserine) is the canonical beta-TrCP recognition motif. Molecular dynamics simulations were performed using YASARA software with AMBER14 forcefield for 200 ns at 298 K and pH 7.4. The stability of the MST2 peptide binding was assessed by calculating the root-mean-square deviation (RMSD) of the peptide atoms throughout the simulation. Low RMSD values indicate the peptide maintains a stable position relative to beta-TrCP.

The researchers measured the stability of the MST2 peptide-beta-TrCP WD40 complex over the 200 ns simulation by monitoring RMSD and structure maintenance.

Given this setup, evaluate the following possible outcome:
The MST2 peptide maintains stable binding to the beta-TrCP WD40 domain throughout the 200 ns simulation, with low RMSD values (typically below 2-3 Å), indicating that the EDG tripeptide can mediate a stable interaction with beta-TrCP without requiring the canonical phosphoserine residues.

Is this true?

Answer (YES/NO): YES